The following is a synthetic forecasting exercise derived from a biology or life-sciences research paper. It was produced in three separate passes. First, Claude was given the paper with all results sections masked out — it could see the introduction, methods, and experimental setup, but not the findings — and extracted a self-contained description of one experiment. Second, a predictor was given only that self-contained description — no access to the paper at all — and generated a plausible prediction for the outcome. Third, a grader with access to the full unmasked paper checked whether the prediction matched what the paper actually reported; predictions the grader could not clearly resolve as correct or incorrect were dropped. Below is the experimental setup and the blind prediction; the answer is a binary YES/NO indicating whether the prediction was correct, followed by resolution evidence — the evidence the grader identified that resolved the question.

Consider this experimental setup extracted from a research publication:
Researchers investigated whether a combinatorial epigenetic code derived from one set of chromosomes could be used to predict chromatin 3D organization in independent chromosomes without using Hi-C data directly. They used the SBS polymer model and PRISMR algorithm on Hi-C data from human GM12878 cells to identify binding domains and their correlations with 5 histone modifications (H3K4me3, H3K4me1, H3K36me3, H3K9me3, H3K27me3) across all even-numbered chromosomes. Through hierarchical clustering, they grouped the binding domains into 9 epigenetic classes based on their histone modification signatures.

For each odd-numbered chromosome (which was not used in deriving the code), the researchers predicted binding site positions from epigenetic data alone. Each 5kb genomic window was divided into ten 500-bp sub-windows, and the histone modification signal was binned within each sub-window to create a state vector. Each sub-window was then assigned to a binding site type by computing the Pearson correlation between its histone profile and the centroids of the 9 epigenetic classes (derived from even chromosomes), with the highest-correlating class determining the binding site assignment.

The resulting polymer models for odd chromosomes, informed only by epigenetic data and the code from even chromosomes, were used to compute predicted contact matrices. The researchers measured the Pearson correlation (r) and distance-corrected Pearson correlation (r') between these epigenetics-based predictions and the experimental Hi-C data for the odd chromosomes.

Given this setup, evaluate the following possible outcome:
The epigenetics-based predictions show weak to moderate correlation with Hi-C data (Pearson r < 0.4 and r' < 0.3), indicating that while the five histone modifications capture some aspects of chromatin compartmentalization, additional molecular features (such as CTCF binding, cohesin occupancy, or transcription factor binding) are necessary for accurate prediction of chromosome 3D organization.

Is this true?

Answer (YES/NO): NO